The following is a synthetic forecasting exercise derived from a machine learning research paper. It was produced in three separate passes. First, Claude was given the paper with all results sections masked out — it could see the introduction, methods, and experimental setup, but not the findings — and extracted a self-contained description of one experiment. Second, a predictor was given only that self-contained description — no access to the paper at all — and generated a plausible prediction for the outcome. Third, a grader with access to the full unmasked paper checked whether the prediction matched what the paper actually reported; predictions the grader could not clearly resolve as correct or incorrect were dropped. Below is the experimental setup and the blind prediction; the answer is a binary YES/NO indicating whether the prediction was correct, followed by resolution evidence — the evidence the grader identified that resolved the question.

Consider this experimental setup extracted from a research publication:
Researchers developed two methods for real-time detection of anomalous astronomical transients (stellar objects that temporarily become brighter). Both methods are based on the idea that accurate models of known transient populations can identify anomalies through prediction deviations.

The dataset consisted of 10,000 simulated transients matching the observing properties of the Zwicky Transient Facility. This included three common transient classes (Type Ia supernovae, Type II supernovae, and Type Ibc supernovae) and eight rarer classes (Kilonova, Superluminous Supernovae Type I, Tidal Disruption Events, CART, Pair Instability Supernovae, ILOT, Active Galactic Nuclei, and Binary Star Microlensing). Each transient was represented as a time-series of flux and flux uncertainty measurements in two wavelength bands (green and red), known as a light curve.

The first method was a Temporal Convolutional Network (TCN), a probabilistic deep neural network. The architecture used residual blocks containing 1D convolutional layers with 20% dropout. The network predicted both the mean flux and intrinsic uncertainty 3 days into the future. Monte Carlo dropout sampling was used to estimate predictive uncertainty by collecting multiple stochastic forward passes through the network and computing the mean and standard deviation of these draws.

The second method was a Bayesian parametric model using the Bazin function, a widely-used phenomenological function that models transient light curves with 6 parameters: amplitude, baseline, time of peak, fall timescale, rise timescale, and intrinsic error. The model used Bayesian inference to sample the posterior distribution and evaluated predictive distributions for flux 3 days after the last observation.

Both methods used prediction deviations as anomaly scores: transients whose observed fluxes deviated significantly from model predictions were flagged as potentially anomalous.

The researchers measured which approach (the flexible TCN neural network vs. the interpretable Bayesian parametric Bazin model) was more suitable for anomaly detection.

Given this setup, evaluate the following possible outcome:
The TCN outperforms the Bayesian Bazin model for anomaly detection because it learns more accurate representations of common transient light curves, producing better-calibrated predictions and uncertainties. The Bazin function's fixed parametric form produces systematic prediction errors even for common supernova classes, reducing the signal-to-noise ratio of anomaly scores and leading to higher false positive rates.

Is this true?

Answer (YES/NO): NO